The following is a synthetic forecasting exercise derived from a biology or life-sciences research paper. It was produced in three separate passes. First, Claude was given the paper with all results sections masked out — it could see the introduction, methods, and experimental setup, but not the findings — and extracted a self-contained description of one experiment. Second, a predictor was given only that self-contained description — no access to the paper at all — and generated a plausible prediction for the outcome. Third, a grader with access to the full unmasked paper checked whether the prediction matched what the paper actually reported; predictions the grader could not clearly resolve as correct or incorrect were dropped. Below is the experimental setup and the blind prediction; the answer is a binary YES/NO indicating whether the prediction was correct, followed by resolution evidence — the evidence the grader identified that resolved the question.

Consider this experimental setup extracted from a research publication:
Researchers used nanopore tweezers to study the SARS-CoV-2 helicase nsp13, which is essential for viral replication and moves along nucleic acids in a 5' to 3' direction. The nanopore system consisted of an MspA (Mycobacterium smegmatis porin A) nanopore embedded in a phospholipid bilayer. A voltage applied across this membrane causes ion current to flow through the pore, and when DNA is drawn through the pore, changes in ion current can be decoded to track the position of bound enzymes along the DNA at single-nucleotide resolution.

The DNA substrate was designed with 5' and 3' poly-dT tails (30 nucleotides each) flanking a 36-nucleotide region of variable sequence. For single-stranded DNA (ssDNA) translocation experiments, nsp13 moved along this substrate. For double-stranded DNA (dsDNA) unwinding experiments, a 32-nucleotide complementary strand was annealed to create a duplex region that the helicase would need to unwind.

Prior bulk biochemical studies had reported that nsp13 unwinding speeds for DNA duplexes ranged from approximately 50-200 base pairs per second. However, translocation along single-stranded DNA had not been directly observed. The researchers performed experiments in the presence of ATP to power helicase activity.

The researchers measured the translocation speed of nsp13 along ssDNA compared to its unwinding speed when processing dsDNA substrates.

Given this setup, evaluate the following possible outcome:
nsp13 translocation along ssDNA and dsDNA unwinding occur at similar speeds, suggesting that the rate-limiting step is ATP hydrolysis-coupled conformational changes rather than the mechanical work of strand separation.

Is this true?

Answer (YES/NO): NO